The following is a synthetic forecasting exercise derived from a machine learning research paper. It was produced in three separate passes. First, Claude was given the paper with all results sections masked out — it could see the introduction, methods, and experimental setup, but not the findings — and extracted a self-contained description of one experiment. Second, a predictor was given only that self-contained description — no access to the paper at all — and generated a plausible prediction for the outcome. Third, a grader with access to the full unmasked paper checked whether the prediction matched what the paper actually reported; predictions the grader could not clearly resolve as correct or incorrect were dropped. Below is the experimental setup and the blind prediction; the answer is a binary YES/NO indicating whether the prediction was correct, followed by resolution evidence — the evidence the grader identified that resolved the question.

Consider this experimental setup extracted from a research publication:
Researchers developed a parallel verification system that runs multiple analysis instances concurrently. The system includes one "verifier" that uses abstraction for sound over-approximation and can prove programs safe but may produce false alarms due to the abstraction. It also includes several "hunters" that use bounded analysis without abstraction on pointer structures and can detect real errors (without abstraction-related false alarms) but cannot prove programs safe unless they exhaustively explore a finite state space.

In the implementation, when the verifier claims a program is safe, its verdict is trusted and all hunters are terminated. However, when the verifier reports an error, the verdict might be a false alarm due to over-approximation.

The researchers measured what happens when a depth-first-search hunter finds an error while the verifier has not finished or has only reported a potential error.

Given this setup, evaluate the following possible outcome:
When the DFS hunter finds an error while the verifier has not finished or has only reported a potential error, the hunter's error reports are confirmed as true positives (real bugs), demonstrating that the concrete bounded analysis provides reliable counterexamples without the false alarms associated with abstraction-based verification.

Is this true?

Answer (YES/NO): NO